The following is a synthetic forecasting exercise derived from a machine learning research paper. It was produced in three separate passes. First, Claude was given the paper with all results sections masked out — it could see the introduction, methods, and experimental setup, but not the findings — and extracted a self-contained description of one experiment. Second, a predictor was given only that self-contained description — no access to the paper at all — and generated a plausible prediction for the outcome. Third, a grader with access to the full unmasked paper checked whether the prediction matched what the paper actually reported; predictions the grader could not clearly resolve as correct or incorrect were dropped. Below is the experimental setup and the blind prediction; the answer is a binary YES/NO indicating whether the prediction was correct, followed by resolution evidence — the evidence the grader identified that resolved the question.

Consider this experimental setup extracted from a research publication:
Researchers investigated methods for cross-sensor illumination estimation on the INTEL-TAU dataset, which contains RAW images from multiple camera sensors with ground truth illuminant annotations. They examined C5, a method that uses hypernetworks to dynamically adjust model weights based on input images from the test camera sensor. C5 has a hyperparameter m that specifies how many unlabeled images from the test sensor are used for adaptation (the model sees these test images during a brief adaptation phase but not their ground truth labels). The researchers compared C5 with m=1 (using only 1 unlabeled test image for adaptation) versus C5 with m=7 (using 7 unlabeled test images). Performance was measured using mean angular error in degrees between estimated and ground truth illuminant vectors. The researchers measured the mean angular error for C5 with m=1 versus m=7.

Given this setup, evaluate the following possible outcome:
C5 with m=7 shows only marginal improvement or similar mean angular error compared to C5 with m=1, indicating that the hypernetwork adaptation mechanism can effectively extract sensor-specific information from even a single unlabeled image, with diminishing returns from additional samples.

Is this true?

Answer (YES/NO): NO